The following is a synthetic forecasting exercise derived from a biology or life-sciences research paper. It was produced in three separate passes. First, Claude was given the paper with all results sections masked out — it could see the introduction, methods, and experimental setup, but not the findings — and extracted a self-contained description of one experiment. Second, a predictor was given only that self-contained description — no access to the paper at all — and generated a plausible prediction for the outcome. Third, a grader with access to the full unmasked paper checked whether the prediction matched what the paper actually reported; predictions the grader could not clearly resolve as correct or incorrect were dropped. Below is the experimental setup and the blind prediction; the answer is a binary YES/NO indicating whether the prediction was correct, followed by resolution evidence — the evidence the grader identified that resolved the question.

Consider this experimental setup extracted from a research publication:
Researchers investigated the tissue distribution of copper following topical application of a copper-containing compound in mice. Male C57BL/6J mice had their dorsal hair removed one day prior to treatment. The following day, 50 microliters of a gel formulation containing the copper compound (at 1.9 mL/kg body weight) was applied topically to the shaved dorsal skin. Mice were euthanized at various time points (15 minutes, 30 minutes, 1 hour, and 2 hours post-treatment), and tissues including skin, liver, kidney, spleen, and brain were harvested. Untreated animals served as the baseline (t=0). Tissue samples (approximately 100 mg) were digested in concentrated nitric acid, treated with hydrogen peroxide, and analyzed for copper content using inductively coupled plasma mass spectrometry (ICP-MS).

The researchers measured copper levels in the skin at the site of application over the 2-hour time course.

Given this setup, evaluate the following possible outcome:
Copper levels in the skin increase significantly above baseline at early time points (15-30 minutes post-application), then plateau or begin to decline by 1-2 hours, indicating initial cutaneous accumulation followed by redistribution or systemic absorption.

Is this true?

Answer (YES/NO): YES